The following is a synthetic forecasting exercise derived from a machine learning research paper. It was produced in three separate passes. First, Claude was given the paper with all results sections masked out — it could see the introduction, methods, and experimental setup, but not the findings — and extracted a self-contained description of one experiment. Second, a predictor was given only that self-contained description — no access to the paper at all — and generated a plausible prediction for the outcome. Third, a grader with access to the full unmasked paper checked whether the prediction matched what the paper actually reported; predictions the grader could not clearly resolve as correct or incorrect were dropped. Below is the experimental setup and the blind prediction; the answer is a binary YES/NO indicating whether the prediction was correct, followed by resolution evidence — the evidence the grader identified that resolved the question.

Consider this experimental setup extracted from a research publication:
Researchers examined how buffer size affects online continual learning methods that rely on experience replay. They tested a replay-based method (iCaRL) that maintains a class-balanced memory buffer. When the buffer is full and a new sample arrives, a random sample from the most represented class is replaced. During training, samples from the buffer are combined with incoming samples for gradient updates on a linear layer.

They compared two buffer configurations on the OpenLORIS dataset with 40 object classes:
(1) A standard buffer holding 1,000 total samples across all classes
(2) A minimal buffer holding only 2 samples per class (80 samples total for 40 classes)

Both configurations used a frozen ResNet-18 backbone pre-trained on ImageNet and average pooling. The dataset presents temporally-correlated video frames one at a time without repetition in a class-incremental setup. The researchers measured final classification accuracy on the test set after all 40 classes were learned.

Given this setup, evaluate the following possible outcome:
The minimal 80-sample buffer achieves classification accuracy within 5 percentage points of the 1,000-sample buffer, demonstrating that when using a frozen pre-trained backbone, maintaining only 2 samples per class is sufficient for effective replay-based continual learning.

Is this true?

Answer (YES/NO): YES